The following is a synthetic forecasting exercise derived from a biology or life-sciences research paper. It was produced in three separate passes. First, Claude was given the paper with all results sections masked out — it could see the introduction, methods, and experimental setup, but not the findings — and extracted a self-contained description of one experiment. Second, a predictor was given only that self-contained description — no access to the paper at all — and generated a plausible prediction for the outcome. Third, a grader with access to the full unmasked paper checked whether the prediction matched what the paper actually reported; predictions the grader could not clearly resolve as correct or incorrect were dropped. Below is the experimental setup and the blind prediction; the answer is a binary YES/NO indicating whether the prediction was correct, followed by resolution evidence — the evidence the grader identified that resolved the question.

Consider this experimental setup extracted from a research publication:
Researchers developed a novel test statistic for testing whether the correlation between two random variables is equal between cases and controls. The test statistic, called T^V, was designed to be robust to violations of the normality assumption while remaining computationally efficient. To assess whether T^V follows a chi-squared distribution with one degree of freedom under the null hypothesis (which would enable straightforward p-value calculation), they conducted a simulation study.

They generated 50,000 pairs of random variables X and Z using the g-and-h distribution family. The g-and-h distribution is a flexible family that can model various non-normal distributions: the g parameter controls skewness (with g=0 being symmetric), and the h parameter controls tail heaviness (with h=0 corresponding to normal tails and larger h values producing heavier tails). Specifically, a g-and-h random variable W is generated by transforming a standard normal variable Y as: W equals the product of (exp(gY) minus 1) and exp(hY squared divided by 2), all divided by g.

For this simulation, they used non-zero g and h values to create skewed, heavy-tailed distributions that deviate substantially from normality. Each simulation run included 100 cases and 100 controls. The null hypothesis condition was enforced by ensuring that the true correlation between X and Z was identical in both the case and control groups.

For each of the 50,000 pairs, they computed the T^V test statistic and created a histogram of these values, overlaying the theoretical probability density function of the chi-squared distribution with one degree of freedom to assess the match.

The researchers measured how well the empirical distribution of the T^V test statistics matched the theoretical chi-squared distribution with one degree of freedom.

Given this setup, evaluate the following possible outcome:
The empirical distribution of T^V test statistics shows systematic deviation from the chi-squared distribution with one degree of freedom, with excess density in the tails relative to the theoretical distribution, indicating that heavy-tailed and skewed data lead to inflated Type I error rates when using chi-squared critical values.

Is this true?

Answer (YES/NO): NO